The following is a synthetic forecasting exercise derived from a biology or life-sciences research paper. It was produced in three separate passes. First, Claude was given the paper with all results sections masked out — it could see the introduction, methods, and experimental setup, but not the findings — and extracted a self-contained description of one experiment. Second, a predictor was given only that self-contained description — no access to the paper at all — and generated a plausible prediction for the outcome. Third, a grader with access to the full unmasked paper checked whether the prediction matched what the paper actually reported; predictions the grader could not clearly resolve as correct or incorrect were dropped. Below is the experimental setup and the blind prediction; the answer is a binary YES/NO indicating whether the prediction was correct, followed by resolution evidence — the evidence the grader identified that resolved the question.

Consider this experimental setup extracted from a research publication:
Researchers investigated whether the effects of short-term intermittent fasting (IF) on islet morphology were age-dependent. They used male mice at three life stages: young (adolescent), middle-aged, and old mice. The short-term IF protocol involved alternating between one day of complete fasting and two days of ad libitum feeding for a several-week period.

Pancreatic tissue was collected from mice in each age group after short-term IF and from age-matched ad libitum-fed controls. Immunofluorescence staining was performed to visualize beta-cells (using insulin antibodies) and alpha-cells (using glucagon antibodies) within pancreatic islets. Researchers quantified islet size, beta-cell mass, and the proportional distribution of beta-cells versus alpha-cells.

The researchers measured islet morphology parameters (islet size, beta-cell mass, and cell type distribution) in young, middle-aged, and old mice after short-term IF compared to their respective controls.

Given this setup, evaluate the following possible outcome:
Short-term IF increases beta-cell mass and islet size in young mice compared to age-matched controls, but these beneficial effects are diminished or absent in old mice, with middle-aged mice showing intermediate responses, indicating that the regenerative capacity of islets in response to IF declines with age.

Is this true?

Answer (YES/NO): NO